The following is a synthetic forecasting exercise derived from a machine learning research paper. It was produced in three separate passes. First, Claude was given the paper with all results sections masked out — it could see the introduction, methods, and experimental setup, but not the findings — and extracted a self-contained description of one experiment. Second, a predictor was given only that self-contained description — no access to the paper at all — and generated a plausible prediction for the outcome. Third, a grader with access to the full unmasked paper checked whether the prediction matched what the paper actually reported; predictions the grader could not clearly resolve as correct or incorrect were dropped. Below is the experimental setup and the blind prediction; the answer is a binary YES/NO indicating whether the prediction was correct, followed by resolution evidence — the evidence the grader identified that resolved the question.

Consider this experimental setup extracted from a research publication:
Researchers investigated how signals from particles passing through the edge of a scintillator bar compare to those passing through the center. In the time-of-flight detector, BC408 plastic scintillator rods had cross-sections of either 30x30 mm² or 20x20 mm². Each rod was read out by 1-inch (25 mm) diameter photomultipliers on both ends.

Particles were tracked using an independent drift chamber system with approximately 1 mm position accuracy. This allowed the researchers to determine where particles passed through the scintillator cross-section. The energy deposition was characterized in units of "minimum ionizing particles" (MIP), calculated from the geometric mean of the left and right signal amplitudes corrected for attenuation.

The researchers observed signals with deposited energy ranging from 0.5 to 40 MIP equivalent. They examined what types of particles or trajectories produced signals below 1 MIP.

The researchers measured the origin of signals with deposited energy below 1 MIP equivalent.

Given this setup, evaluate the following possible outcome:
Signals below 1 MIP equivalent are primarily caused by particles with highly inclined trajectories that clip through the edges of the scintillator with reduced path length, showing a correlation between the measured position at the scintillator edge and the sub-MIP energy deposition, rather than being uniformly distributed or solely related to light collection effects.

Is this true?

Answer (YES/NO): NO